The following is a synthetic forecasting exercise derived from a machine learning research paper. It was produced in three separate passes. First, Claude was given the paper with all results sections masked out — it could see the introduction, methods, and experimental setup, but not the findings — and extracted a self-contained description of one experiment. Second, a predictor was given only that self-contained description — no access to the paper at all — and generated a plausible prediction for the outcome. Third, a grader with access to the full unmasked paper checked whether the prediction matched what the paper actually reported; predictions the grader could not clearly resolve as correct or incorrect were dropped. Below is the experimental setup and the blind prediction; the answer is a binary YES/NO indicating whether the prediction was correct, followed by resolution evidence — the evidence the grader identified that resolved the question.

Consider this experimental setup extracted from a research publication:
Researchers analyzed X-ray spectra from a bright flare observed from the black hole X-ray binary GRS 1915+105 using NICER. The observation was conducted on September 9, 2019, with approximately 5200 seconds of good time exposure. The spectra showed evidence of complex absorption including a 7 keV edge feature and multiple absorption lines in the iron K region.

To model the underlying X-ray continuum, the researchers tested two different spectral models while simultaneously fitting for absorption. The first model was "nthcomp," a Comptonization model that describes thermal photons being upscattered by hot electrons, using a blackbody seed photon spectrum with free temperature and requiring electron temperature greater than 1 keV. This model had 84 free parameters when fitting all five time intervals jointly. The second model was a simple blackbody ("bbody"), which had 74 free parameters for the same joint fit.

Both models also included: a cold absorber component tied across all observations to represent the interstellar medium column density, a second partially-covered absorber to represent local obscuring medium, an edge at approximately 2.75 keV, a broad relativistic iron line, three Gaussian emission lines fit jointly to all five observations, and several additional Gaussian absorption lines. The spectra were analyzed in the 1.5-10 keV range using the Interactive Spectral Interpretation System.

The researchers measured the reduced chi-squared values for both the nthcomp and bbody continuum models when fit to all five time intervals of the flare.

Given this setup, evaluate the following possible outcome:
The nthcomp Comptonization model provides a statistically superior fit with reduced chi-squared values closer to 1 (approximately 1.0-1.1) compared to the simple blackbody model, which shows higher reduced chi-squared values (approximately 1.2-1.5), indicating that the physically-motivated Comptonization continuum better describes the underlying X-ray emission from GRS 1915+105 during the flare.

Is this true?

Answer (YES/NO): NO